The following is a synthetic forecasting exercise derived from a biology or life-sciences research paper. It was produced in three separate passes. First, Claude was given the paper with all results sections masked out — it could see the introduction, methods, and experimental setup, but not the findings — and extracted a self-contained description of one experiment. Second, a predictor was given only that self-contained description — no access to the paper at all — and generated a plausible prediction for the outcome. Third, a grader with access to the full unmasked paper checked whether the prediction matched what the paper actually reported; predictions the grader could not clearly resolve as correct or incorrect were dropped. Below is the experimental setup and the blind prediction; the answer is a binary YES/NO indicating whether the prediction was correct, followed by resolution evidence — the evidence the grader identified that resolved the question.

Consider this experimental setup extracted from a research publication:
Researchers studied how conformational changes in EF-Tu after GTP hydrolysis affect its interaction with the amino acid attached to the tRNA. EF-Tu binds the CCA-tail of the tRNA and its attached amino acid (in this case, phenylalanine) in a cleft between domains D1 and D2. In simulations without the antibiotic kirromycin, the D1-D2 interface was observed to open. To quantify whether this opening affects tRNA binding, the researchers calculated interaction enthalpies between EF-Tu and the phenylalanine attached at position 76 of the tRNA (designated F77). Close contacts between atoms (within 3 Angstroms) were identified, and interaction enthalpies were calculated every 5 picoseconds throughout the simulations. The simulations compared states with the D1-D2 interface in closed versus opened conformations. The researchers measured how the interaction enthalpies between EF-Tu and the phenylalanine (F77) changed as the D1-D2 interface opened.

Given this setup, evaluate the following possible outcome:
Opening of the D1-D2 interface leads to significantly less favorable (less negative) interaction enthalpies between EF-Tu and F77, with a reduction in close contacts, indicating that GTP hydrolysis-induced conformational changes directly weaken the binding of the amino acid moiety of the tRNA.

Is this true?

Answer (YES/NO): YES